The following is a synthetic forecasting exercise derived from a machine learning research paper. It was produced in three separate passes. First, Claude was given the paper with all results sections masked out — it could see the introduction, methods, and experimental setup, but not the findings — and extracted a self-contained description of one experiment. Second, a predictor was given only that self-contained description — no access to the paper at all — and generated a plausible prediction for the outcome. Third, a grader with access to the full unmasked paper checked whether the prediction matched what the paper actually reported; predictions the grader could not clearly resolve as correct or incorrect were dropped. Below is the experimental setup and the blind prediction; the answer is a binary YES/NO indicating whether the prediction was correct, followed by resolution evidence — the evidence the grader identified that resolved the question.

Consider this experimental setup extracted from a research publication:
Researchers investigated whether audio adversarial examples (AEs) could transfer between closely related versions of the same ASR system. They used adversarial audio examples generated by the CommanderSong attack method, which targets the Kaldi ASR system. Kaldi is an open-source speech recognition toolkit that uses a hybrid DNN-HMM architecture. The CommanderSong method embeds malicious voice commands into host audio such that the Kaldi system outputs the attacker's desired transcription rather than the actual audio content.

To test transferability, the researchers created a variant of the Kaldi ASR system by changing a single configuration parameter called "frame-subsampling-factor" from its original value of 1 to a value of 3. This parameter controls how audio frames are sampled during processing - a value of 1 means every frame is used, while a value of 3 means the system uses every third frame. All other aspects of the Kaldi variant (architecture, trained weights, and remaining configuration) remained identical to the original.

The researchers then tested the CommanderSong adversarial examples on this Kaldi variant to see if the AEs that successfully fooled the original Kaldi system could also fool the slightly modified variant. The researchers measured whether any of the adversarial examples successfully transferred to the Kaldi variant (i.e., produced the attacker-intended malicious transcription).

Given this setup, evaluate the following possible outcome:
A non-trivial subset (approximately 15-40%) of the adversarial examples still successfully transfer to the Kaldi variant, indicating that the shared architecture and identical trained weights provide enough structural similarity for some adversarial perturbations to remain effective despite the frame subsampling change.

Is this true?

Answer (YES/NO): NO